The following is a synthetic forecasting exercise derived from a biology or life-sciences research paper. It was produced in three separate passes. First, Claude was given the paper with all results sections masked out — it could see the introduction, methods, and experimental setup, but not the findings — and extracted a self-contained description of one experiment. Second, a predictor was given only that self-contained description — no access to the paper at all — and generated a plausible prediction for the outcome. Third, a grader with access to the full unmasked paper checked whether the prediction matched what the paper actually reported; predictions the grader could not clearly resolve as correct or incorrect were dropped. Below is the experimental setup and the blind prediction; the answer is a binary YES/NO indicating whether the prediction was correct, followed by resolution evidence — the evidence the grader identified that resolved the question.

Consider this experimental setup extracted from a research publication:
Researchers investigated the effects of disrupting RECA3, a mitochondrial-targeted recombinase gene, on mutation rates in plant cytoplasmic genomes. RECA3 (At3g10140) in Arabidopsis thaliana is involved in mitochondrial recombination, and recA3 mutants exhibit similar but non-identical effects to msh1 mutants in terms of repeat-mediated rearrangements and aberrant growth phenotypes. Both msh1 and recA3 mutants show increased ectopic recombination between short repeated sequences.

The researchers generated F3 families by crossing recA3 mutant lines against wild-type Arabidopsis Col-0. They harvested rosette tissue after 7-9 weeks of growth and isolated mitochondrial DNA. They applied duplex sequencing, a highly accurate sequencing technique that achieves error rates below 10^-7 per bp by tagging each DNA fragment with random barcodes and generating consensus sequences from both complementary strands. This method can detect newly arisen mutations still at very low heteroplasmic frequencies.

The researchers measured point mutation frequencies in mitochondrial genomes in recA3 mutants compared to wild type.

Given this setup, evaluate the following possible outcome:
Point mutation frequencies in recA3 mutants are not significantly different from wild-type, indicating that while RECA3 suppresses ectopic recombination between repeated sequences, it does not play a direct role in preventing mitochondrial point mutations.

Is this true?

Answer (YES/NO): YES